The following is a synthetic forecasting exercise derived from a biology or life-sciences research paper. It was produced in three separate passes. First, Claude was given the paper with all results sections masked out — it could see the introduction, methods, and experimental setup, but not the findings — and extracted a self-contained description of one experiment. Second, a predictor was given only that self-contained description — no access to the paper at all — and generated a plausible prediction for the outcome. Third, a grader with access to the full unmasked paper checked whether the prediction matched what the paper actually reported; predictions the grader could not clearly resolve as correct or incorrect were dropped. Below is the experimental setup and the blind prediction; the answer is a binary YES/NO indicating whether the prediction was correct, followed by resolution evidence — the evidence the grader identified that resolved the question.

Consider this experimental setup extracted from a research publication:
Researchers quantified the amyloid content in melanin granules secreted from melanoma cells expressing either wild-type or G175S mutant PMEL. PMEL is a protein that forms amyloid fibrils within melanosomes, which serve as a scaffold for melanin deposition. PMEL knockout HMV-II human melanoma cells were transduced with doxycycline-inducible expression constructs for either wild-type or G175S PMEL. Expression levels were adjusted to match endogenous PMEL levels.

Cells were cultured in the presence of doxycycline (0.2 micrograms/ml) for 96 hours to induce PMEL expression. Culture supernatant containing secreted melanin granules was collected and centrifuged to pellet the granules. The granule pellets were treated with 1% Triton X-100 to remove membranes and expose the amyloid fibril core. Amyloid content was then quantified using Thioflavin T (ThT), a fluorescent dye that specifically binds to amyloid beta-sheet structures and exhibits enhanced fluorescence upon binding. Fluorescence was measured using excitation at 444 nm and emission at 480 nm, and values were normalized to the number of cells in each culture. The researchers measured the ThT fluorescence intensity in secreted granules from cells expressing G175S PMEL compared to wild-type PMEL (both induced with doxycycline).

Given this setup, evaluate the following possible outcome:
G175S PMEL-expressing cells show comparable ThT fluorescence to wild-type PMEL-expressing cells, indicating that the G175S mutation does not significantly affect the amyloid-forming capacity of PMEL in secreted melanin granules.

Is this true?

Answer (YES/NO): NO